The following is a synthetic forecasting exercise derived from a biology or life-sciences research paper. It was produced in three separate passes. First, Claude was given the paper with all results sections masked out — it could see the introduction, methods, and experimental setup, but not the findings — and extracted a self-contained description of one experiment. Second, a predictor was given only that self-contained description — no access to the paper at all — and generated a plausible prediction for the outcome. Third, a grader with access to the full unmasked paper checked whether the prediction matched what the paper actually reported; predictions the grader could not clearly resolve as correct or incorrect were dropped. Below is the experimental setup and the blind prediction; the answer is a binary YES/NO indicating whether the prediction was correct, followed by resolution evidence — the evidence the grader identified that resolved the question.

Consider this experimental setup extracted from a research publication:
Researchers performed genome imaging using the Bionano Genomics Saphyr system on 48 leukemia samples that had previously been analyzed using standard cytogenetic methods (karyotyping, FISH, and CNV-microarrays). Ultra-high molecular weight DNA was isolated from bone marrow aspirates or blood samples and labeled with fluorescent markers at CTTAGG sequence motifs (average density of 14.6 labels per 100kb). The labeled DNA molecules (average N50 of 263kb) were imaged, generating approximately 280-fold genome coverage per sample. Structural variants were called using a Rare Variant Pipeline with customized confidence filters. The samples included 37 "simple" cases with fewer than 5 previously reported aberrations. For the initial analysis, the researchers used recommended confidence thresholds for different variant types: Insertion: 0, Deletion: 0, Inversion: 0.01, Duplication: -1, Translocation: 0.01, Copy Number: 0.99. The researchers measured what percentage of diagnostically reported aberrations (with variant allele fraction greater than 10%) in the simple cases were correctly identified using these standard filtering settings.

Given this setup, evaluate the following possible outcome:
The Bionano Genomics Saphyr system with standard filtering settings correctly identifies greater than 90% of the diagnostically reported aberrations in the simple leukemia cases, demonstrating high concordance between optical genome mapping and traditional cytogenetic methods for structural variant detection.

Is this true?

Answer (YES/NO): NO